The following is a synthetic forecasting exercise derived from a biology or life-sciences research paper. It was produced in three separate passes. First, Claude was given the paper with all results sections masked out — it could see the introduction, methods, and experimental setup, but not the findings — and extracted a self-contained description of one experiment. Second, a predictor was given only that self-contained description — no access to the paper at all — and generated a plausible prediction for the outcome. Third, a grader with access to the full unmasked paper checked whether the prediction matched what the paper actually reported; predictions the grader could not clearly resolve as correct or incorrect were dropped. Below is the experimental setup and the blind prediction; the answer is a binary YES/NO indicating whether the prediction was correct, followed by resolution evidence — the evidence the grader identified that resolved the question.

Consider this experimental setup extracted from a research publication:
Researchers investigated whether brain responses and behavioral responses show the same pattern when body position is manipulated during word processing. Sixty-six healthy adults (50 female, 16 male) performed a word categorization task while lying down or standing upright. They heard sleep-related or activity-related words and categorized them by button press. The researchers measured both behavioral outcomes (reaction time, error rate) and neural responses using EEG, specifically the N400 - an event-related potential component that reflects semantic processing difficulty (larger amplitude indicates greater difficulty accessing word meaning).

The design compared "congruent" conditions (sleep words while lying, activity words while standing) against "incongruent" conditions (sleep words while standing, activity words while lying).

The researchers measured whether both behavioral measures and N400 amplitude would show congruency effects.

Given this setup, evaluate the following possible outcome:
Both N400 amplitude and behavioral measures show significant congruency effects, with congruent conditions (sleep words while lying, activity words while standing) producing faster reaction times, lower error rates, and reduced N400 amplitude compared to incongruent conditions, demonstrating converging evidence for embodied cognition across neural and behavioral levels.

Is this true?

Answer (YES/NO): NO